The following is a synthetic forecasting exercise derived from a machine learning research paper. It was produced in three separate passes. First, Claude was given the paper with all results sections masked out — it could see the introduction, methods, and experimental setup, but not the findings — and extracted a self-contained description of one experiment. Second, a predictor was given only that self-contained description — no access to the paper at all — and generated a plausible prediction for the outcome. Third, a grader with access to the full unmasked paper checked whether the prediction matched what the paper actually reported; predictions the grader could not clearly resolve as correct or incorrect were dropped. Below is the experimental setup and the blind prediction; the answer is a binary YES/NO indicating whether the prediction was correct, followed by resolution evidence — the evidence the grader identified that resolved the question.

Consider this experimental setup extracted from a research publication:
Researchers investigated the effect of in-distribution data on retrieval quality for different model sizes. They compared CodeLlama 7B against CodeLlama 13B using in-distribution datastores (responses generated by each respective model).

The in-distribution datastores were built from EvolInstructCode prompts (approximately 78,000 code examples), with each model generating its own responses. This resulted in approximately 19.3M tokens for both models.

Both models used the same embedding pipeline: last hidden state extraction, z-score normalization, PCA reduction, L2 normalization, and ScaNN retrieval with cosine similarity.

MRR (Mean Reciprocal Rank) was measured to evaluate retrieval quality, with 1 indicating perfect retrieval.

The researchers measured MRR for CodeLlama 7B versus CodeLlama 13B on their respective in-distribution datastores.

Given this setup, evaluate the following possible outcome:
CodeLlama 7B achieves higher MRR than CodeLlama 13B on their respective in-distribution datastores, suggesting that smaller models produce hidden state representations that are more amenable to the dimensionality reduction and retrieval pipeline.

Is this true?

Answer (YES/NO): YES